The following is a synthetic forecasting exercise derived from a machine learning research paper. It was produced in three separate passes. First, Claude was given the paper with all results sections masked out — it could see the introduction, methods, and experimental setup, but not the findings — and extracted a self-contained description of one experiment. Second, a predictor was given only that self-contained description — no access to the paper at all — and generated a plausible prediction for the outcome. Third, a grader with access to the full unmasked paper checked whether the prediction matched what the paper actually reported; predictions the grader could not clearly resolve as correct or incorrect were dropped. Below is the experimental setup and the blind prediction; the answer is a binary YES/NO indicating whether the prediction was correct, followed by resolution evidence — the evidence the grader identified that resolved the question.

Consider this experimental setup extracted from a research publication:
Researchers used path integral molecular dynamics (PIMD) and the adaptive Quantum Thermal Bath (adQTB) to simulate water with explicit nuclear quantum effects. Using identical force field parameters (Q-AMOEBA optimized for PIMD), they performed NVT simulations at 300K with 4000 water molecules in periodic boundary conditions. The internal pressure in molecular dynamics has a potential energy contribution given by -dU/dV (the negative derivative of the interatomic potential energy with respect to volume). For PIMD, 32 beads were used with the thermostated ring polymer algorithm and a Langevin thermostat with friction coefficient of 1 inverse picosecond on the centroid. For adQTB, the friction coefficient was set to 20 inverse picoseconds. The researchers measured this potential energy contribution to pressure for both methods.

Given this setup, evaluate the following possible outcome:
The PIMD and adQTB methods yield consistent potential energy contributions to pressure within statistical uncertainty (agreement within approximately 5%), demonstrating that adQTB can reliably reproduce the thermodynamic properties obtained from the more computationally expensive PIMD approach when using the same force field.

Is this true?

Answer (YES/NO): NO